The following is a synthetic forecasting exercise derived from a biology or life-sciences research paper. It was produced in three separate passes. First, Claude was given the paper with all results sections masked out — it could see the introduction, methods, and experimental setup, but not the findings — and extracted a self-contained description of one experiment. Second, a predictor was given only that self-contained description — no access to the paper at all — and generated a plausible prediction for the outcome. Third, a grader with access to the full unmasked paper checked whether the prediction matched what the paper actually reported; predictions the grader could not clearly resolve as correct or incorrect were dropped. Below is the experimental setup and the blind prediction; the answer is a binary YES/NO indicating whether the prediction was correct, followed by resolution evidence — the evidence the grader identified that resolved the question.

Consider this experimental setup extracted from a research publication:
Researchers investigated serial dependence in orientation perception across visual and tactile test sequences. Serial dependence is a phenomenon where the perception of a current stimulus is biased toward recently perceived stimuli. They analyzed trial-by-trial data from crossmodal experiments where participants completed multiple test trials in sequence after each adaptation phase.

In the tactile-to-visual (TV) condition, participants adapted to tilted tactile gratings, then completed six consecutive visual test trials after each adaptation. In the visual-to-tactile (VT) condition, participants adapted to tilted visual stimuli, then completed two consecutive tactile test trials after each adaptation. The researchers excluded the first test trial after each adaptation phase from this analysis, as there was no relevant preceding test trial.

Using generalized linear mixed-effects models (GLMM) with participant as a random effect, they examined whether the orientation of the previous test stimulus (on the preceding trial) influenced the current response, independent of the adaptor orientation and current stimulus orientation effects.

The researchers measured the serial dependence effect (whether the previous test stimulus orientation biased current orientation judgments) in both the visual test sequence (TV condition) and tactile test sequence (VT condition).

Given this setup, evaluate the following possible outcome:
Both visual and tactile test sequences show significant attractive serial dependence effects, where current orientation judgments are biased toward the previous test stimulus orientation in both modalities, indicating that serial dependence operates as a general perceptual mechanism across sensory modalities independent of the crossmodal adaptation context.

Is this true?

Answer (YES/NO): NO